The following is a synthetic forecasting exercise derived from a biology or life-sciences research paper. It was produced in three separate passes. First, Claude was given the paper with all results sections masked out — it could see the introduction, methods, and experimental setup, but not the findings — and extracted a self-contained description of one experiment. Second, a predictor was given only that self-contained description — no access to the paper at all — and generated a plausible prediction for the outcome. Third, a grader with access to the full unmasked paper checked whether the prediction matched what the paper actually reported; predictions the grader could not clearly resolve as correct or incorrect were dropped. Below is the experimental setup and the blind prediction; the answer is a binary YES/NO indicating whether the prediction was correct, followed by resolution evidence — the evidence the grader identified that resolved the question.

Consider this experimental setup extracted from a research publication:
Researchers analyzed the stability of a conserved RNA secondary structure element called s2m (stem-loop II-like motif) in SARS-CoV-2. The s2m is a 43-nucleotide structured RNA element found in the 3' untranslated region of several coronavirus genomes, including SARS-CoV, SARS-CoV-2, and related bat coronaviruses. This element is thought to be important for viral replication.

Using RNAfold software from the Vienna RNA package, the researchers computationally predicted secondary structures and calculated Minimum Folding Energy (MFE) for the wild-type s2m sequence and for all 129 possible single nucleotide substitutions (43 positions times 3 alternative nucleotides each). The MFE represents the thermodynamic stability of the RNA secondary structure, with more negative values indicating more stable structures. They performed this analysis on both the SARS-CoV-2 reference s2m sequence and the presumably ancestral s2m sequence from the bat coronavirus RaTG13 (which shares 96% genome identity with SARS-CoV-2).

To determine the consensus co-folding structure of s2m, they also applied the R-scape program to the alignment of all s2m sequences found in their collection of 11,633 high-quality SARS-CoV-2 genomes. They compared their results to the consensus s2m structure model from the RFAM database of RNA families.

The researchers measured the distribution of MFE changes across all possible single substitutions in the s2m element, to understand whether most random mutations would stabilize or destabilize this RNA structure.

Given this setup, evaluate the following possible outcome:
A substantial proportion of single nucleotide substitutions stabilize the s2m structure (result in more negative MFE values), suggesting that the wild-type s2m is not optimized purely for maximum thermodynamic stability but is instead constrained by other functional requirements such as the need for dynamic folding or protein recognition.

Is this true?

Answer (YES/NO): YES